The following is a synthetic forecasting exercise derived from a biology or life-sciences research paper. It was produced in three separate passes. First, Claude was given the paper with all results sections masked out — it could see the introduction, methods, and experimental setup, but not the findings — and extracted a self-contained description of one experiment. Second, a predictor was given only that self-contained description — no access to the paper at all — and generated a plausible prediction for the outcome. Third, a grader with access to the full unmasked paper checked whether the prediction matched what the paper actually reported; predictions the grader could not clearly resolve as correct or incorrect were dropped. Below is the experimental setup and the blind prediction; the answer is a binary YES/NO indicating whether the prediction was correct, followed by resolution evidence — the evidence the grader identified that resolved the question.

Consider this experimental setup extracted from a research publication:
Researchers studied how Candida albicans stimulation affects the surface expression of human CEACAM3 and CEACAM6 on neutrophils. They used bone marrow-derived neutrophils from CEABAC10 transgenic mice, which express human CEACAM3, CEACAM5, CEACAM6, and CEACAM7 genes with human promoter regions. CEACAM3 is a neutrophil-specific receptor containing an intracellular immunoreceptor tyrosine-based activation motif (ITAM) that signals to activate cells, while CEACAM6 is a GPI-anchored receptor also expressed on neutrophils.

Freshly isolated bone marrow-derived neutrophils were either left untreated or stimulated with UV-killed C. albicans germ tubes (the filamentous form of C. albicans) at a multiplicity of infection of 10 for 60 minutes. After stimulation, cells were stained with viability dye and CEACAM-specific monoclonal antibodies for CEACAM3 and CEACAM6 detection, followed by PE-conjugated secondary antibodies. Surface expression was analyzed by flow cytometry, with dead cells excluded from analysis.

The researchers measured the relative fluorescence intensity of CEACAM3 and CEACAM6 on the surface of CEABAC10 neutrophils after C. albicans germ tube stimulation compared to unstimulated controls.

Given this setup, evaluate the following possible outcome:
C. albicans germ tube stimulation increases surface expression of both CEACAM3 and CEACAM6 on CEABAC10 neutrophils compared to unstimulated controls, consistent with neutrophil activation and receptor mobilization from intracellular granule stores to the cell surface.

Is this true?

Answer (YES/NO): YES